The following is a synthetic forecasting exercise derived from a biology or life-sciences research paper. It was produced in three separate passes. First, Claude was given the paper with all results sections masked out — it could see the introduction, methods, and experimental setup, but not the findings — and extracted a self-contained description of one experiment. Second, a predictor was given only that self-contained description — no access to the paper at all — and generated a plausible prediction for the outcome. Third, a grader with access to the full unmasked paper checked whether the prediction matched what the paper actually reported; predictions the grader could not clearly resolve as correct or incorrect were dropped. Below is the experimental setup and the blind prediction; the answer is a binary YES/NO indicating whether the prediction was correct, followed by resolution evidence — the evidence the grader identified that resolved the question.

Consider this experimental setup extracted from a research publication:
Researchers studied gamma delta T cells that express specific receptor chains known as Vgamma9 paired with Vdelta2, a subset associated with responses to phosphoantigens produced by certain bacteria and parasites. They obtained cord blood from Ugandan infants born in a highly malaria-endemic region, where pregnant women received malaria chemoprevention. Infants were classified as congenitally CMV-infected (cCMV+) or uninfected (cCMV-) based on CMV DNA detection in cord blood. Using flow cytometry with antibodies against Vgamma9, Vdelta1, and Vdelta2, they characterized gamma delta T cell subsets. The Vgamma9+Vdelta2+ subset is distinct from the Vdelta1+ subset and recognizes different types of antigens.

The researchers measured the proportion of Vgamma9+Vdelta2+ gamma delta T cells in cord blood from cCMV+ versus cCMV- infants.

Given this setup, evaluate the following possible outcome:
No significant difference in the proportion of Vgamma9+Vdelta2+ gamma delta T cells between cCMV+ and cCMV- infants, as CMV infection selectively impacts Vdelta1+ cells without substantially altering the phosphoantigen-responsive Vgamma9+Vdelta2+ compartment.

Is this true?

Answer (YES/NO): YES